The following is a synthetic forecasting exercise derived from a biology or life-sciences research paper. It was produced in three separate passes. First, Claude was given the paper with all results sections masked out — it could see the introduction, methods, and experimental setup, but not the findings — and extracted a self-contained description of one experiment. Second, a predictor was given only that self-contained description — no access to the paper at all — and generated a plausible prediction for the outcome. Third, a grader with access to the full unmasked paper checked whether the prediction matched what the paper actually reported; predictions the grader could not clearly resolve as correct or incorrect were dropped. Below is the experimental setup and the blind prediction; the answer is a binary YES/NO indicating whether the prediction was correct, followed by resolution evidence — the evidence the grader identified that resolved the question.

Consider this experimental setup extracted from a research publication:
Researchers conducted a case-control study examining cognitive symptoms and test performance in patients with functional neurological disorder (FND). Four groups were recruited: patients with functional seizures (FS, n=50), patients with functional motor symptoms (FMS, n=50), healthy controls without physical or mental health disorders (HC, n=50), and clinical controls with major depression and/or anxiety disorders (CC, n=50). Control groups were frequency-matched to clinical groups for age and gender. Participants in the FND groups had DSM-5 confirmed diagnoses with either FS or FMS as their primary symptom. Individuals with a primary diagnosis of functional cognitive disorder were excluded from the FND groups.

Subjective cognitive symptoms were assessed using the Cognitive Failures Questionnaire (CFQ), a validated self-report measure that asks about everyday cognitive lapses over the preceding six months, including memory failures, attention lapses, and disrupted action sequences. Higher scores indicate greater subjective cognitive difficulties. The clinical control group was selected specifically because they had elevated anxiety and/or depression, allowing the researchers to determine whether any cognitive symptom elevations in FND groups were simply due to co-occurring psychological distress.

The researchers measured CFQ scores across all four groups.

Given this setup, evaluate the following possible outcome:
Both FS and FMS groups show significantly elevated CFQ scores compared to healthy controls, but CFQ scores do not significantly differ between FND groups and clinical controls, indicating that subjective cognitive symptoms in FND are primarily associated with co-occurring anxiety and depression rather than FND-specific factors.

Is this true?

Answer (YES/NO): NO